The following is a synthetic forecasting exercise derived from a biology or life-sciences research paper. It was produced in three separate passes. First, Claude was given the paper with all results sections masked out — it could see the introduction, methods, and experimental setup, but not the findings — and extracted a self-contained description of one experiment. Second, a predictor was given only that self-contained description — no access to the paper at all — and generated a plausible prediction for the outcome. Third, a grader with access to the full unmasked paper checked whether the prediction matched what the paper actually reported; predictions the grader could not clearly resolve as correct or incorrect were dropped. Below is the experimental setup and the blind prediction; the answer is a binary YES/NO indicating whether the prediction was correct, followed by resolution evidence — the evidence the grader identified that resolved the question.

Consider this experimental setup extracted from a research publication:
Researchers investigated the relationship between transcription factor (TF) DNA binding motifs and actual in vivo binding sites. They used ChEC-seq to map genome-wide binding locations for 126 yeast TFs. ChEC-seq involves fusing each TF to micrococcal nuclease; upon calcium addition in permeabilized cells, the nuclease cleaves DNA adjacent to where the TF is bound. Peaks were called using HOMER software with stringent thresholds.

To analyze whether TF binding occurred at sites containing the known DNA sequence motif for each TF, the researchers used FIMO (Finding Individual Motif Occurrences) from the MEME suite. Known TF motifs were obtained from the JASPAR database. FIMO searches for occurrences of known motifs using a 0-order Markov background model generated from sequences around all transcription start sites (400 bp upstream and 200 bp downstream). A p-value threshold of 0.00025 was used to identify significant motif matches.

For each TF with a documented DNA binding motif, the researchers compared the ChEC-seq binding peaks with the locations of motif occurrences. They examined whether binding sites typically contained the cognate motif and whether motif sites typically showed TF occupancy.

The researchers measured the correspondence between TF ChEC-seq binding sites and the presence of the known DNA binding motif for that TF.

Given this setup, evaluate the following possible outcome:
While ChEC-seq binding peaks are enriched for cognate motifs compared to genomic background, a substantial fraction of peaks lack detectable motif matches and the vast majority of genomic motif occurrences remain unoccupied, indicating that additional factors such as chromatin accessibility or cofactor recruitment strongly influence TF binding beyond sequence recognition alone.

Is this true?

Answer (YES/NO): YES